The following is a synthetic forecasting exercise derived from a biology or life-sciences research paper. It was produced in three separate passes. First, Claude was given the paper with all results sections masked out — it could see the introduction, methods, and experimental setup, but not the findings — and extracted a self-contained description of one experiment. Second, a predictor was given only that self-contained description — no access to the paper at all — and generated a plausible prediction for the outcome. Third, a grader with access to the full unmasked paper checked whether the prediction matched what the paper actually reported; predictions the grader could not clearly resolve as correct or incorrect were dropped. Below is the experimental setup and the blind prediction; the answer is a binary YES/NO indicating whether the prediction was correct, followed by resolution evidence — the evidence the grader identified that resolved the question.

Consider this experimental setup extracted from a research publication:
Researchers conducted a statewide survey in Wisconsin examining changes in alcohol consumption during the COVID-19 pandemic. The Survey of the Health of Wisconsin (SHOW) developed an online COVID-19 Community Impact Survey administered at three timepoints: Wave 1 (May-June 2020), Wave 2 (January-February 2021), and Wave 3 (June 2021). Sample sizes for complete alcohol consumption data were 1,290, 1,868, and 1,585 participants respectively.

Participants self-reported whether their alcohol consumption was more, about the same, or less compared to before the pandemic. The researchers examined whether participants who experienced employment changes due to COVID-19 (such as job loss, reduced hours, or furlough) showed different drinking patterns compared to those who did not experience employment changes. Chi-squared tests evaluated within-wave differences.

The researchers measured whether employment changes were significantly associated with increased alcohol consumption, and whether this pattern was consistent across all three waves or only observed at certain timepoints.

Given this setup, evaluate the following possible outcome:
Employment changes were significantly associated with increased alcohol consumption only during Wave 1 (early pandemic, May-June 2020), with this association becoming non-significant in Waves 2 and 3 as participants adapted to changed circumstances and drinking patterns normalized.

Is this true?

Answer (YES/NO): YES